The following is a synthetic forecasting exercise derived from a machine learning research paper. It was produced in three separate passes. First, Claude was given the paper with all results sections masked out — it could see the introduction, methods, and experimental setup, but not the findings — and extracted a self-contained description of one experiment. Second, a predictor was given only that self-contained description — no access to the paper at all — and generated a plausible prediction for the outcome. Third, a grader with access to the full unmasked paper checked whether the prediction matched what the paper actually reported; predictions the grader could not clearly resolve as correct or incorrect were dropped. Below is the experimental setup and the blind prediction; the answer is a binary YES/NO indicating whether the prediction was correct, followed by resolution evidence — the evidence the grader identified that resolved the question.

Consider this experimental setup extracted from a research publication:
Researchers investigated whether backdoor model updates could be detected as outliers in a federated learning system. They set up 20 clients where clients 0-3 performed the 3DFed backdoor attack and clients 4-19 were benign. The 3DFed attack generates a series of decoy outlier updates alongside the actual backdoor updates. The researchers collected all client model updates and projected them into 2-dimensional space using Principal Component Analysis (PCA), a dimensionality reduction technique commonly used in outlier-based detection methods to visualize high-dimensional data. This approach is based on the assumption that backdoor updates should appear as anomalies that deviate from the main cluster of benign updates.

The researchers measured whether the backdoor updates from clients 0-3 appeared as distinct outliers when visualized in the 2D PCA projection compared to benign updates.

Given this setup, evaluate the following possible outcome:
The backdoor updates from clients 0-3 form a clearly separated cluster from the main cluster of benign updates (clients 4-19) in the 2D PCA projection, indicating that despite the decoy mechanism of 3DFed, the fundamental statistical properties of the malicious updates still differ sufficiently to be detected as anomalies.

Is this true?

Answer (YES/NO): NO